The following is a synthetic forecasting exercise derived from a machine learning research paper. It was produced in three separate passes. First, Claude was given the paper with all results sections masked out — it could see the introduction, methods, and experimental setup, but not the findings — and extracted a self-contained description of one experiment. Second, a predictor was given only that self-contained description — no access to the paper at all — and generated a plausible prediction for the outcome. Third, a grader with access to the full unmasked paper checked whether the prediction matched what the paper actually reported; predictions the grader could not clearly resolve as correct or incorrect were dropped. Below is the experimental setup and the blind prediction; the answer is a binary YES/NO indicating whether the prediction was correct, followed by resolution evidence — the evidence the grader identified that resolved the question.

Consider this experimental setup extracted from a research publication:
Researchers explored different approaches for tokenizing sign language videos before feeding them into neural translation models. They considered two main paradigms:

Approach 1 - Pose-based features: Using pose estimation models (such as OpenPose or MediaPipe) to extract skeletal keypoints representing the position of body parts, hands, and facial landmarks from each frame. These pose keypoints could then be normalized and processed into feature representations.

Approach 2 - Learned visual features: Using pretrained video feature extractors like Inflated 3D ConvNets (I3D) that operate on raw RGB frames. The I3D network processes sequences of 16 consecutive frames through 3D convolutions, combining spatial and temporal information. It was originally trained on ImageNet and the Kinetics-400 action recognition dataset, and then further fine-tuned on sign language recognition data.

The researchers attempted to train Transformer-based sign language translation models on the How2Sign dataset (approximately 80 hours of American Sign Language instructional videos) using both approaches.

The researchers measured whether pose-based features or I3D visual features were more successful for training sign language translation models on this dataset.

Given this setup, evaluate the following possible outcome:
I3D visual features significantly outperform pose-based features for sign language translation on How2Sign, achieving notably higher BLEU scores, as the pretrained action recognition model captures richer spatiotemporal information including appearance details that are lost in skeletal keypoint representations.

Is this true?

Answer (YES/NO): YES